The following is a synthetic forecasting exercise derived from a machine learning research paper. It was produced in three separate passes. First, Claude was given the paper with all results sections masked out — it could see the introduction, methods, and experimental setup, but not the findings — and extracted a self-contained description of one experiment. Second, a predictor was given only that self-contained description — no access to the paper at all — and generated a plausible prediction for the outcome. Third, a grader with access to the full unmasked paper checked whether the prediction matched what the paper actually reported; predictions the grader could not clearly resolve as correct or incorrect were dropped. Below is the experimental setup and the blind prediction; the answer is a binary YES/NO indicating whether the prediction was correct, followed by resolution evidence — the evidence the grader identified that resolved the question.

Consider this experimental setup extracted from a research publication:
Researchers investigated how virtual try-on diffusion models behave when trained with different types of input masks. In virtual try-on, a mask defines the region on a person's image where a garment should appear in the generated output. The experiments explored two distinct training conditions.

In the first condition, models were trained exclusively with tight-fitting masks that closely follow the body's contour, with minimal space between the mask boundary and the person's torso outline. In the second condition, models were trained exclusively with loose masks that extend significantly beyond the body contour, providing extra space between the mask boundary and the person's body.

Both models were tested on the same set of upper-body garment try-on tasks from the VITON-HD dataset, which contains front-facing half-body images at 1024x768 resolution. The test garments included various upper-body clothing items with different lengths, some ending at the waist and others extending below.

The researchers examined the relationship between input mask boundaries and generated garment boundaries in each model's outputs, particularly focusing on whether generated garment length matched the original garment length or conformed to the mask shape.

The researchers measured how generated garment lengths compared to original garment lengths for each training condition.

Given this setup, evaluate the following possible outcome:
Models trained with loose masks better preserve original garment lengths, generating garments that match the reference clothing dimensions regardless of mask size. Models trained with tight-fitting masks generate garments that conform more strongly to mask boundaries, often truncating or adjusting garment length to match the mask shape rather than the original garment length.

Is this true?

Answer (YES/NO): YES